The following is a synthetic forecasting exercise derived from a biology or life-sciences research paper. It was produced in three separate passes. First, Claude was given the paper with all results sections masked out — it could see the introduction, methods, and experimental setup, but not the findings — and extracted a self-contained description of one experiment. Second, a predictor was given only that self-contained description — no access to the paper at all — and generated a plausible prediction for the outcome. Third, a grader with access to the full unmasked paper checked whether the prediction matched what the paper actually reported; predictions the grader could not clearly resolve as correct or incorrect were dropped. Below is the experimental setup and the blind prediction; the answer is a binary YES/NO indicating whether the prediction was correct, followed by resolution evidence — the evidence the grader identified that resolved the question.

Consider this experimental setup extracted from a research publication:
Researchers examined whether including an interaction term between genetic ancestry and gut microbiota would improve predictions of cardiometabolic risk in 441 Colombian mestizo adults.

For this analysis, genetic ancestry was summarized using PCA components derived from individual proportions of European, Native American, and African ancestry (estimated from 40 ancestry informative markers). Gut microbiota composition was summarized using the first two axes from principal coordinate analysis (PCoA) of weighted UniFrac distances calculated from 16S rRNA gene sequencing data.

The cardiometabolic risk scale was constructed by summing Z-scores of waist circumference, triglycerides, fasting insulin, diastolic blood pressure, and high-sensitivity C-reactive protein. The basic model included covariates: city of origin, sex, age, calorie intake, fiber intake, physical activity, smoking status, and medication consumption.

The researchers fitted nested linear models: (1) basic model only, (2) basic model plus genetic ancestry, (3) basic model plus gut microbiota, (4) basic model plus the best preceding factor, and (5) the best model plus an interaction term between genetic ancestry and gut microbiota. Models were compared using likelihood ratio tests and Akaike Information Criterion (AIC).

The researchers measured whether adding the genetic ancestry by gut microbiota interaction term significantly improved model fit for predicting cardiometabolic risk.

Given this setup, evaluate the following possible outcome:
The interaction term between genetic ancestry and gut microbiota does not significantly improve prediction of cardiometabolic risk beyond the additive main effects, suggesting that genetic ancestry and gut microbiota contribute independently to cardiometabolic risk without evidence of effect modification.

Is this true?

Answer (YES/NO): YES